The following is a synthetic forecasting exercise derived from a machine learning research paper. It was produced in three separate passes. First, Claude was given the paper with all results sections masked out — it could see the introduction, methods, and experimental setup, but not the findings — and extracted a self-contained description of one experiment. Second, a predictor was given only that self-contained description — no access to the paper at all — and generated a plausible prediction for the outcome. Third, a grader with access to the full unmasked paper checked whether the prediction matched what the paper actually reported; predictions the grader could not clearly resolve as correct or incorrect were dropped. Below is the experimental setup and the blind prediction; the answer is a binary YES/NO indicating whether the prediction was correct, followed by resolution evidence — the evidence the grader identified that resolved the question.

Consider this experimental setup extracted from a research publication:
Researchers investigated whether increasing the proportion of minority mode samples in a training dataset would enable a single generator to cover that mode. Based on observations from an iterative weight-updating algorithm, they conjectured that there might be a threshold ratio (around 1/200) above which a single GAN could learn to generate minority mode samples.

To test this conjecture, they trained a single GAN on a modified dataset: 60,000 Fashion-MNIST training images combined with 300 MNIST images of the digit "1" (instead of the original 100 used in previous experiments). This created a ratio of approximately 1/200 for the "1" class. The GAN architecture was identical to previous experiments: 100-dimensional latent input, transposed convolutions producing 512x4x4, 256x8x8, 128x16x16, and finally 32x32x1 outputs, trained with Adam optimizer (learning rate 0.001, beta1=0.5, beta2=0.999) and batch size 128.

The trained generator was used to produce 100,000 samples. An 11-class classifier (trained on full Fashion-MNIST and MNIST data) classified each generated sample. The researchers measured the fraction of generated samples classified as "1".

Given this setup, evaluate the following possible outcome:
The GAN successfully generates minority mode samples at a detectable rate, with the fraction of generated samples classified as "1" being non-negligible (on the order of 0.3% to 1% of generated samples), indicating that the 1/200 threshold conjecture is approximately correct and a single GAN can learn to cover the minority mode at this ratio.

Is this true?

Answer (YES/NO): NO